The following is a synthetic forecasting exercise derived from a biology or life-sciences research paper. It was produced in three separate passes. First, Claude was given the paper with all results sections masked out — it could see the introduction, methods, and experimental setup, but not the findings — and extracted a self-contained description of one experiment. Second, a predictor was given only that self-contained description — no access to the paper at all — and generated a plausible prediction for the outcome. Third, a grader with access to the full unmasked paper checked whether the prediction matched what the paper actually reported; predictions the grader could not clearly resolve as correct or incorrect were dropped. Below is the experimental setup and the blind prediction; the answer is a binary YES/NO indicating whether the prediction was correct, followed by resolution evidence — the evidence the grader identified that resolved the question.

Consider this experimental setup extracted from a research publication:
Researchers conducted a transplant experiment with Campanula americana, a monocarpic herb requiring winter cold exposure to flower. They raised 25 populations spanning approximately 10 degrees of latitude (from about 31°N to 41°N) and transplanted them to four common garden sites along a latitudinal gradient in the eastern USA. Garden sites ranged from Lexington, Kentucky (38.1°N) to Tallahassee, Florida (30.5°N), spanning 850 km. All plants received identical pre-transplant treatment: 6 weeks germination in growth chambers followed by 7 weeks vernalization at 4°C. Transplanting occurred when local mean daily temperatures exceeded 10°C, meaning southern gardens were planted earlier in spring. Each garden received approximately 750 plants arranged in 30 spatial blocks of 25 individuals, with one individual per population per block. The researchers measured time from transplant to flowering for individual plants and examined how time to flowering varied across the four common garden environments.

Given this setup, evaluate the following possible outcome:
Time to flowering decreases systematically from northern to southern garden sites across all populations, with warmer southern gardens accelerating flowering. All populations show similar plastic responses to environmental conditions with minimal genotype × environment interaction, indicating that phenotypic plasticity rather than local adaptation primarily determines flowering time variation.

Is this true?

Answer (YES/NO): NO